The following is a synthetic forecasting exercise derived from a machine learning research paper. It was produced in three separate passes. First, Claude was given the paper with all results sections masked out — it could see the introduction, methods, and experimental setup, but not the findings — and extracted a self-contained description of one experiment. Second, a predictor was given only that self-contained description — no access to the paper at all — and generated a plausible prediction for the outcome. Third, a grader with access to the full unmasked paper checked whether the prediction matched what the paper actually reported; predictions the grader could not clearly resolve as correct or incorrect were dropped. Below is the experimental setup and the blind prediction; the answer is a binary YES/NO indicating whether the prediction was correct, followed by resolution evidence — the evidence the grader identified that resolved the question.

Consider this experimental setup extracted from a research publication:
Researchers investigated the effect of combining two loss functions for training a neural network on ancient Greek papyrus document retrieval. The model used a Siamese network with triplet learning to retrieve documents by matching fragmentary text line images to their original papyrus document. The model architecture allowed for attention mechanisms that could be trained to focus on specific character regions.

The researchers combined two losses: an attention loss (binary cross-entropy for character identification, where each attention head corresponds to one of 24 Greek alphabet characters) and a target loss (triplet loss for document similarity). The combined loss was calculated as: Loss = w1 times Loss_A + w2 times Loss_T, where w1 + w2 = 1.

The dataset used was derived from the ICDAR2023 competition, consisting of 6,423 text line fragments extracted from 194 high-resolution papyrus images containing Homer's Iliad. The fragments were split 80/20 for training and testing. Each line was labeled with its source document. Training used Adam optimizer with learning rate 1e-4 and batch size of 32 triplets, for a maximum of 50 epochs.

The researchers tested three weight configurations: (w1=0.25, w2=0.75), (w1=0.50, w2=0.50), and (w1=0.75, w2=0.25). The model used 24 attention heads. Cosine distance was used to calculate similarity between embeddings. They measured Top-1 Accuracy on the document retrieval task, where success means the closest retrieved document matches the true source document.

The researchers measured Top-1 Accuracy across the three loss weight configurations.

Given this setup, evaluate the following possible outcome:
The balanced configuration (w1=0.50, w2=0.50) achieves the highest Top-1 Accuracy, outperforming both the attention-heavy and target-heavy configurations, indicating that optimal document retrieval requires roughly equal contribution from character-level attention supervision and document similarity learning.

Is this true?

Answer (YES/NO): NO